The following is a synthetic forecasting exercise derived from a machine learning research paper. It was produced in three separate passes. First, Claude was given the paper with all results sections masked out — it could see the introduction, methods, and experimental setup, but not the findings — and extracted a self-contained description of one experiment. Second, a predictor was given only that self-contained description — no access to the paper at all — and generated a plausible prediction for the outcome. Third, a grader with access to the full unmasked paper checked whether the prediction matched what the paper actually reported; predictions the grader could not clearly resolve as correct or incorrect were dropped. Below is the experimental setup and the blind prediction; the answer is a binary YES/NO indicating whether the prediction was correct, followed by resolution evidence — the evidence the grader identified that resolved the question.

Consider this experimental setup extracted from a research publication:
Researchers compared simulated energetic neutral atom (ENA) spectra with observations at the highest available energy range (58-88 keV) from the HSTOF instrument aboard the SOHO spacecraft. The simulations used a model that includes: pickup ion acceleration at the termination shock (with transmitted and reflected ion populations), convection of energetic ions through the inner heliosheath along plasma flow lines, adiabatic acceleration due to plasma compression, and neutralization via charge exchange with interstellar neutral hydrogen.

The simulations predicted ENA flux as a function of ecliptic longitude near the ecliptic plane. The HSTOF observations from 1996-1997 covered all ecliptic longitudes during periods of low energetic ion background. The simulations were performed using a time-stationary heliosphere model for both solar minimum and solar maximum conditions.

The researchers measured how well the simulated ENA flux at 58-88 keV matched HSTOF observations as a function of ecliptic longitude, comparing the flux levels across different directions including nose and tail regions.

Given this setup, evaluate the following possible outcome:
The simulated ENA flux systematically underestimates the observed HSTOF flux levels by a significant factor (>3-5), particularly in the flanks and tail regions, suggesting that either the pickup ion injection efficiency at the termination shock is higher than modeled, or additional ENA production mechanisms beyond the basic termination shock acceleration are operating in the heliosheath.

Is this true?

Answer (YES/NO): NO